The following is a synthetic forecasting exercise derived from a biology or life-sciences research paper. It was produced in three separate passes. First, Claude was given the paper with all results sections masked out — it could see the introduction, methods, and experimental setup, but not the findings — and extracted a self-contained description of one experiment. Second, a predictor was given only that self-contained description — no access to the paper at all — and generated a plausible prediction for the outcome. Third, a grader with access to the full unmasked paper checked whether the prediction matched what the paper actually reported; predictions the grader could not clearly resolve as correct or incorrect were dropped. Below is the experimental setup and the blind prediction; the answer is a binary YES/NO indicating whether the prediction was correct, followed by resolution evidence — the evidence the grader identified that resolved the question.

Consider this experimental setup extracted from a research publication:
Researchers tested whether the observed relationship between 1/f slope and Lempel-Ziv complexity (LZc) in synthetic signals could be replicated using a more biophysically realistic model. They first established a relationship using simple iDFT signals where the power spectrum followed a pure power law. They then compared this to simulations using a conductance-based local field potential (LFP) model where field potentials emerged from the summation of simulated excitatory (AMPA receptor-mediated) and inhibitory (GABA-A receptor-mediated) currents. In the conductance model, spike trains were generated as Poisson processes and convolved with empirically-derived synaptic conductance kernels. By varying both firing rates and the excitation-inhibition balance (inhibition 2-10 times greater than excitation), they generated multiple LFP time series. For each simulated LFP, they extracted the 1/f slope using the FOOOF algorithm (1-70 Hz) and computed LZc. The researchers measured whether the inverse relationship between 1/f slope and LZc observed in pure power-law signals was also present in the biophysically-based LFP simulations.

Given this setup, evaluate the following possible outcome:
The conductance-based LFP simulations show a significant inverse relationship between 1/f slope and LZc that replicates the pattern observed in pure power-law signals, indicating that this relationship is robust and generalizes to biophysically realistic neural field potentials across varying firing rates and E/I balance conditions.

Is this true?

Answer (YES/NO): YES